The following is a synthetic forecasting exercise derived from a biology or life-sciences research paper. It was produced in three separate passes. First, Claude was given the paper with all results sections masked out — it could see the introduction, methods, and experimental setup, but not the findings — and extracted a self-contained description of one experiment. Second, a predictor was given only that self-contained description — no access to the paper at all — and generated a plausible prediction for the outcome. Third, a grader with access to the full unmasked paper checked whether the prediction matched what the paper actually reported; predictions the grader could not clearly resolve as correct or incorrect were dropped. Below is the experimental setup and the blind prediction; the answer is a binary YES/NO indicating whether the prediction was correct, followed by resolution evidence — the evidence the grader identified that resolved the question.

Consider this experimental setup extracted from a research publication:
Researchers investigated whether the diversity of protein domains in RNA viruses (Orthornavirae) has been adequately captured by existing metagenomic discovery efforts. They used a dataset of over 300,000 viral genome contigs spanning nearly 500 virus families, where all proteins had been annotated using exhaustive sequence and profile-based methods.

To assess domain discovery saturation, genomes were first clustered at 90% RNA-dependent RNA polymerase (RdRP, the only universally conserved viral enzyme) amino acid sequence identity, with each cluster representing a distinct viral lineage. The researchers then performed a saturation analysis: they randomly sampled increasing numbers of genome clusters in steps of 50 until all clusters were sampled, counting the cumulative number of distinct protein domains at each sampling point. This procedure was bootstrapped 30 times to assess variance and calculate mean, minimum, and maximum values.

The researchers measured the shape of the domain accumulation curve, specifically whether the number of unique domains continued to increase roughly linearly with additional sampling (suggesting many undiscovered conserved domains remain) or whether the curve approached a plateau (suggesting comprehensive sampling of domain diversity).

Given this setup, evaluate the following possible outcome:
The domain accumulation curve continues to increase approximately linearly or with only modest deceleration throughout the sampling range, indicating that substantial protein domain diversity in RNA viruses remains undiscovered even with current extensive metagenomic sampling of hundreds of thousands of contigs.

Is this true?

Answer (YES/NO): NO